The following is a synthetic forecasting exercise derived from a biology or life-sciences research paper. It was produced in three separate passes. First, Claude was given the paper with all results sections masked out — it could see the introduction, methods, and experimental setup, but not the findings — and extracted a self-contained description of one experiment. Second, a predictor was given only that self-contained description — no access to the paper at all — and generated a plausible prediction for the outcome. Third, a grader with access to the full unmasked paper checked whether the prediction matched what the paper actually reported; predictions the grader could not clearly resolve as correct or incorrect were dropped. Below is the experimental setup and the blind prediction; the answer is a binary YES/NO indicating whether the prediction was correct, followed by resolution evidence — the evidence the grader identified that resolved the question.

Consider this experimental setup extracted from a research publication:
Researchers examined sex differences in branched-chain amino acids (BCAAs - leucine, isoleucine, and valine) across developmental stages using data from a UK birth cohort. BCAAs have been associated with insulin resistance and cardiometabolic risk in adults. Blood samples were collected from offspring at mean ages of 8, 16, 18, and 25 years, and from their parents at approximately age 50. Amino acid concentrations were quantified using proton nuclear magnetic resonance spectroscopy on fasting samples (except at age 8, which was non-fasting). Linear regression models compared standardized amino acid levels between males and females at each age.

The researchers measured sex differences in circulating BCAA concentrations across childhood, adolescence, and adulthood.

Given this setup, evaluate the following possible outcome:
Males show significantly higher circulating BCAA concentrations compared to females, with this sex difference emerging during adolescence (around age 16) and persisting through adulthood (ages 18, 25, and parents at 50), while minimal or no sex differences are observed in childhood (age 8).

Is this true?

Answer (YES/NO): NO